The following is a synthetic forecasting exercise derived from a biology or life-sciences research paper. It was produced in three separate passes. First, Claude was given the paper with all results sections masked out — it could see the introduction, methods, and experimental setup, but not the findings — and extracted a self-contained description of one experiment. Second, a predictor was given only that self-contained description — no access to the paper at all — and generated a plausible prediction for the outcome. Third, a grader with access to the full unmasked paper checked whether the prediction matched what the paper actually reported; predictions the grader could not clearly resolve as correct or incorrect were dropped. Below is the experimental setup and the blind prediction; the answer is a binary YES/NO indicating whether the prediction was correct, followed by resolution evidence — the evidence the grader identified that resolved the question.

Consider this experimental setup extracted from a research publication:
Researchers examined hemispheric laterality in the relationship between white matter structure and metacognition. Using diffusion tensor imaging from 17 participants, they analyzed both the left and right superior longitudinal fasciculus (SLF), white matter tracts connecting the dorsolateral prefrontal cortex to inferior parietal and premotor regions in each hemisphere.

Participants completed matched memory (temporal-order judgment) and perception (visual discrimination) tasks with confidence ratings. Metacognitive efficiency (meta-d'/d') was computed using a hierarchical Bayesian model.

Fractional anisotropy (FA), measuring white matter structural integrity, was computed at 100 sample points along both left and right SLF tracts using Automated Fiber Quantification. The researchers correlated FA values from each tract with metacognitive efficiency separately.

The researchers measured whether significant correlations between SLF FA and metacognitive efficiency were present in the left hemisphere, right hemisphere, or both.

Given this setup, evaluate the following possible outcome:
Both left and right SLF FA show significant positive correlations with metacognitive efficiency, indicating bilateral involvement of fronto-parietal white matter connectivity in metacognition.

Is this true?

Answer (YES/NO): NO